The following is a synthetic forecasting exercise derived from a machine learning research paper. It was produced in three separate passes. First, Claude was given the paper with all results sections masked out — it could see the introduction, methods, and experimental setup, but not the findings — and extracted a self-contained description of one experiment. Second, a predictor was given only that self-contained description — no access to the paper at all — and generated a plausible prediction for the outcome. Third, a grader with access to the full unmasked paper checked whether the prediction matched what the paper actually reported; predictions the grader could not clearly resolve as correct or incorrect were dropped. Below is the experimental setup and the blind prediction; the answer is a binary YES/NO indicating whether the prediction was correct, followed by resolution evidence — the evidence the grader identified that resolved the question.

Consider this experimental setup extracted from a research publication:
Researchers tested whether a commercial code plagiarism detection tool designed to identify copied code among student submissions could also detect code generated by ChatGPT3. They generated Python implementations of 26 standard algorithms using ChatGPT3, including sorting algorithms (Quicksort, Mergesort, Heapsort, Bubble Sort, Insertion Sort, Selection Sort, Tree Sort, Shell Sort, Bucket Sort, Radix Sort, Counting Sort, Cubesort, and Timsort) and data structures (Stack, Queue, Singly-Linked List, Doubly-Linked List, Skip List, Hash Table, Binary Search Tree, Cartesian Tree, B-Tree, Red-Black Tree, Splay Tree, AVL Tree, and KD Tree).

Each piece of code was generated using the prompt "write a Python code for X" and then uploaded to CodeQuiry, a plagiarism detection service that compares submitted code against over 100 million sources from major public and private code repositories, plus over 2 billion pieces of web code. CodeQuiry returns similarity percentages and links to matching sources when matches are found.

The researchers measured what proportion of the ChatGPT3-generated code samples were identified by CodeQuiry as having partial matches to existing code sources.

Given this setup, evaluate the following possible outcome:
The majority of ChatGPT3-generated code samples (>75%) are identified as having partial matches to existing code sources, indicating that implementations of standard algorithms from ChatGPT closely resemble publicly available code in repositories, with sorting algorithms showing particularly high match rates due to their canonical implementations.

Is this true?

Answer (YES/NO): NO